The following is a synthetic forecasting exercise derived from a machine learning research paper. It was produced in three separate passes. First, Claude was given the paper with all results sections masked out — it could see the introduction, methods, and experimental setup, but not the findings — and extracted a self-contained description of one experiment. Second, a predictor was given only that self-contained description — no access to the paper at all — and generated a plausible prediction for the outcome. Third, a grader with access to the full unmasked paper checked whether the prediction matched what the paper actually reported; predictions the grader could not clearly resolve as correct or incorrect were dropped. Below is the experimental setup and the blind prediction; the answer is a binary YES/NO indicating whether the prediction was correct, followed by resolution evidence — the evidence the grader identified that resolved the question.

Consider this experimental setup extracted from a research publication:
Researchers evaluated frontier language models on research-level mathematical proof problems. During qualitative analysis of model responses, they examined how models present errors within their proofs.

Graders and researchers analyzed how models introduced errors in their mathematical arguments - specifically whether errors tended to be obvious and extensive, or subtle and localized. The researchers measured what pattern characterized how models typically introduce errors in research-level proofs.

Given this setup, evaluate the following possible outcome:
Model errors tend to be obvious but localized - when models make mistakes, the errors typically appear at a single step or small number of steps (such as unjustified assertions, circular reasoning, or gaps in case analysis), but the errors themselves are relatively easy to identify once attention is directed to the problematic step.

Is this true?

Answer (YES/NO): NO